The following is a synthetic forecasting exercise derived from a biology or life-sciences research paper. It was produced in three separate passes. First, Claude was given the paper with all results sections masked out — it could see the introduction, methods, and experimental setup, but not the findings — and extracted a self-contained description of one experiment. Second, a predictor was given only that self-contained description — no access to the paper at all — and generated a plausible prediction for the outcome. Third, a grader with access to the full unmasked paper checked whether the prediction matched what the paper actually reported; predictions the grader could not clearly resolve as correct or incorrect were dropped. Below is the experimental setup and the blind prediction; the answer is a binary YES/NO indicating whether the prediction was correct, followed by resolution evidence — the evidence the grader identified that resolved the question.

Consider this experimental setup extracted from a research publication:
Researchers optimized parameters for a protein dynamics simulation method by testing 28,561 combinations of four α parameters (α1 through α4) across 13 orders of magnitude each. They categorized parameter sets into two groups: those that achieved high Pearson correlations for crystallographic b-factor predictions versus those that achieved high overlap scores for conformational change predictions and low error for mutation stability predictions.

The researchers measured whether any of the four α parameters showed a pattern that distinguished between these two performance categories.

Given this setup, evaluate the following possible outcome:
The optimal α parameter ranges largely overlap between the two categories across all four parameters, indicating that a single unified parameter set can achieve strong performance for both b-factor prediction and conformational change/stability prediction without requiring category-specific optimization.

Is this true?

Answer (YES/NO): NO